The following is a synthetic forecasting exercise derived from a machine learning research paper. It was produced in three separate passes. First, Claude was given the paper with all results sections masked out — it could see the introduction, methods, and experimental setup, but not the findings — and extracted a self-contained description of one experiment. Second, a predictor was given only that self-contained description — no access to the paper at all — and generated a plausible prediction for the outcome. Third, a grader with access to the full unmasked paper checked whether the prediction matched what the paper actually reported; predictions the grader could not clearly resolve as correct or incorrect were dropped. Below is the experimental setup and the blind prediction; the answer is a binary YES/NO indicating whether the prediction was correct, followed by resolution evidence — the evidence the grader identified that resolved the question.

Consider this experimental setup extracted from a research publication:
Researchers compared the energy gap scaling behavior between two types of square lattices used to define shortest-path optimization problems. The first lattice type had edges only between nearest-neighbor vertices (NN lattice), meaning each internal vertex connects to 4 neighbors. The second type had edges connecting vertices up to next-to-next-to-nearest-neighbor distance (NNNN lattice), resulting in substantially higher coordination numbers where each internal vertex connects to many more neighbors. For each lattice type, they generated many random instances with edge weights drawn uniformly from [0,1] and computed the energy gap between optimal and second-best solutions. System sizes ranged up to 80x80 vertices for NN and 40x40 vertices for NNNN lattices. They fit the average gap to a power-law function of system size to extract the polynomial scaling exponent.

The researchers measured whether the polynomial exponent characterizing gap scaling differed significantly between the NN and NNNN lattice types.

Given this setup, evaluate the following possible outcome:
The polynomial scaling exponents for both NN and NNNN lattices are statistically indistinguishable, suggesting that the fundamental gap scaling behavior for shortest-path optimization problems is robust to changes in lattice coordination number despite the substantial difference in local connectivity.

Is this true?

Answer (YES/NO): YES